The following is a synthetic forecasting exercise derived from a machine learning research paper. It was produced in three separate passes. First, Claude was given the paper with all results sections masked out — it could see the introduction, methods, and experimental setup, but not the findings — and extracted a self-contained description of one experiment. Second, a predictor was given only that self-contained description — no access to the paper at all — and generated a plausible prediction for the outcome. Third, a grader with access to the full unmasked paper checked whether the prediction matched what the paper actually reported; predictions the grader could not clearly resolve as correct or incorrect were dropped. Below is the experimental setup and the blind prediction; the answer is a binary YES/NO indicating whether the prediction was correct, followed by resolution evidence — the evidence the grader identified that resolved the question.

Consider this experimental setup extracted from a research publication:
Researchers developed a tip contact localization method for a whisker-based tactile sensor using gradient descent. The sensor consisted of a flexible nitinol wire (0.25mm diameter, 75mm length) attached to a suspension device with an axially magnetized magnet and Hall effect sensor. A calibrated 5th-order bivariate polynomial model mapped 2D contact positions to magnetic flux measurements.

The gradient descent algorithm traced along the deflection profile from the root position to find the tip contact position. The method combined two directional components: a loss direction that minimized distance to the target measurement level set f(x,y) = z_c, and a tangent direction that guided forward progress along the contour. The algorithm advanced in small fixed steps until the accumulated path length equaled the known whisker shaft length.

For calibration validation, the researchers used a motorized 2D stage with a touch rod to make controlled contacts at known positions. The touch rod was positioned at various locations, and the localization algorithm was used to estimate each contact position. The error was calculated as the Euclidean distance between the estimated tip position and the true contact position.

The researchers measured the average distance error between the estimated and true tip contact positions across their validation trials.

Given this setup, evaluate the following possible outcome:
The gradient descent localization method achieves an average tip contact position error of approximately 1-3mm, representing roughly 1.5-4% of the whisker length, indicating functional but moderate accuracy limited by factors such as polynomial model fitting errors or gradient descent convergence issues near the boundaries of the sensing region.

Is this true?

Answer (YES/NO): NO